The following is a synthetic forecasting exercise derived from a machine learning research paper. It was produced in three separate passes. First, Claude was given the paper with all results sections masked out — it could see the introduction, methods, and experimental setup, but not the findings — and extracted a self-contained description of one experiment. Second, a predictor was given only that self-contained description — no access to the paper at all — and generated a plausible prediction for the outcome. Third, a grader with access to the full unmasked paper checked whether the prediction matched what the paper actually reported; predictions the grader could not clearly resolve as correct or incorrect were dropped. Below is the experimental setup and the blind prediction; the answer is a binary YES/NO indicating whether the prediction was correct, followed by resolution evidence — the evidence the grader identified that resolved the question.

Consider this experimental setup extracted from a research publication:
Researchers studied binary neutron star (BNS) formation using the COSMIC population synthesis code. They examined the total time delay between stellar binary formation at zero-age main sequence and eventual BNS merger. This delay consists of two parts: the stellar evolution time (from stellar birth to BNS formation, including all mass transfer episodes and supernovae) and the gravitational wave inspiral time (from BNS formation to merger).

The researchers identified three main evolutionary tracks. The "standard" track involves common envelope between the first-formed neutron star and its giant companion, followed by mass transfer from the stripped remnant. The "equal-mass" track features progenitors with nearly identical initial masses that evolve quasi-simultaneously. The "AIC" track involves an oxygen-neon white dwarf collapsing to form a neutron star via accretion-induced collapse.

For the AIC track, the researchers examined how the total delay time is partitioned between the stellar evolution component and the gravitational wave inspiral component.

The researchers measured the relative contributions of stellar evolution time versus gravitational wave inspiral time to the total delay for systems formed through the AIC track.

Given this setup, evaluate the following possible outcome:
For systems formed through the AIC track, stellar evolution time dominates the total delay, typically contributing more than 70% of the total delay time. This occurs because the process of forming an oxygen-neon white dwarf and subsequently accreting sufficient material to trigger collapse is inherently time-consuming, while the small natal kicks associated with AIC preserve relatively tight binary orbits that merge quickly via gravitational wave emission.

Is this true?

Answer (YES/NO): YES